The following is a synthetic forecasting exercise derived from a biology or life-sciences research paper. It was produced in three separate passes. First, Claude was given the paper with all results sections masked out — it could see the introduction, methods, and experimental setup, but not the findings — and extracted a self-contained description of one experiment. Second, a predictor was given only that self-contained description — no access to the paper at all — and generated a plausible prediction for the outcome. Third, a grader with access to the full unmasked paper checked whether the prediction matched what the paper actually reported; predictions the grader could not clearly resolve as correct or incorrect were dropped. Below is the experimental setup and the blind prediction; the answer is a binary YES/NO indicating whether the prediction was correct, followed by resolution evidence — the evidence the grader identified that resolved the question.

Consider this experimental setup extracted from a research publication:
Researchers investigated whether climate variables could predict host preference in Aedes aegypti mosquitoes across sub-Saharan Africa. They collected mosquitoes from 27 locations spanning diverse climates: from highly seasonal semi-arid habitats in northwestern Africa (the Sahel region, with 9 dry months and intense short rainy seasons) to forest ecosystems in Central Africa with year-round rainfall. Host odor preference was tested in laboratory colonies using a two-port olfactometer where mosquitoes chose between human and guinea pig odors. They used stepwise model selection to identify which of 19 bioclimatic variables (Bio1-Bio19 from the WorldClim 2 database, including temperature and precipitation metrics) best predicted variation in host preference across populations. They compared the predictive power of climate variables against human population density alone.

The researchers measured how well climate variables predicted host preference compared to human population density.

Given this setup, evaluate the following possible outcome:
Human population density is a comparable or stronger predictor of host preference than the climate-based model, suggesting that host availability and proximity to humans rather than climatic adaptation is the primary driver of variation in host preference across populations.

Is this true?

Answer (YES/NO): NO